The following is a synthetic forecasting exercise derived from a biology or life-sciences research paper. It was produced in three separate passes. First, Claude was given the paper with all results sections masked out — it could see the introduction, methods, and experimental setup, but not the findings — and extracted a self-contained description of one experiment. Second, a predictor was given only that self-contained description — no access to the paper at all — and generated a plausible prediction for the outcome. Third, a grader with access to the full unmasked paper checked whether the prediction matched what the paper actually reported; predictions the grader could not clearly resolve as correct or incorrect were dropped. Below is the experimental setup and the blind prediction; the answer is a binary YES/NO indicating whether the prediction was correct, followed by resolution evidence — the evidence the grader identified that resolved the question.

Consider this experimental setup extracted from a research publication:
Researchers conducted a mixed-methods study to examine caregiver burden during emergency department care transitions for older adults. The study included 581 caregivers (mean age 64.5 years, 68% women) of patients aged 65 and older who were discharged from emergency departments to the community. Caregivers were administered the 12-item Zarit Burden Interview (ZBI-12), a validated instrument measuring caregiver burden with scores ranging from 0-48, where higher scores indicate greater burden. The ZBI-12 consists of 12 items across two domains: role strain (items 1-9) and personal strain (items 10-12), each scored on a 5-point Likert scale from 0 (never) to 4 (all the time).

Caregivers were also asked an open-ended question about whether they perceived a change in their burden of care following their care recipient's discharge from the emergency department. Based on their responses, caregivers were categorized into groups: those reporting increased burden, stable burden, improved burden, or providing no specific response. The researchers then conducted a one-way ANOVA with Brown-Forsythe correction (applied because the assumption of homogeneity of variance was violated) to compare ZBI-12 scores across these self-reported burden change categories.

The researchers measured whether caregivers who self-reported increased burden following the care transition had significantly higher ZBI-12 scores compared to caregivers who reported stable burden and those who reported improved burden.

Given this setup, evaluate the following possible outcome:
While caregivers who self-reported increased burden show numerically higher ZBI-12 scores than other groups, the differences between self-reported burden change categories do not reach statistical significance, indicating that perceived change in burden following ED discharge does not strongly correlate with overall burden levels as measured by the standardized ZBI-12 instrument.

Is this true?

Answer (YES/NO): NO